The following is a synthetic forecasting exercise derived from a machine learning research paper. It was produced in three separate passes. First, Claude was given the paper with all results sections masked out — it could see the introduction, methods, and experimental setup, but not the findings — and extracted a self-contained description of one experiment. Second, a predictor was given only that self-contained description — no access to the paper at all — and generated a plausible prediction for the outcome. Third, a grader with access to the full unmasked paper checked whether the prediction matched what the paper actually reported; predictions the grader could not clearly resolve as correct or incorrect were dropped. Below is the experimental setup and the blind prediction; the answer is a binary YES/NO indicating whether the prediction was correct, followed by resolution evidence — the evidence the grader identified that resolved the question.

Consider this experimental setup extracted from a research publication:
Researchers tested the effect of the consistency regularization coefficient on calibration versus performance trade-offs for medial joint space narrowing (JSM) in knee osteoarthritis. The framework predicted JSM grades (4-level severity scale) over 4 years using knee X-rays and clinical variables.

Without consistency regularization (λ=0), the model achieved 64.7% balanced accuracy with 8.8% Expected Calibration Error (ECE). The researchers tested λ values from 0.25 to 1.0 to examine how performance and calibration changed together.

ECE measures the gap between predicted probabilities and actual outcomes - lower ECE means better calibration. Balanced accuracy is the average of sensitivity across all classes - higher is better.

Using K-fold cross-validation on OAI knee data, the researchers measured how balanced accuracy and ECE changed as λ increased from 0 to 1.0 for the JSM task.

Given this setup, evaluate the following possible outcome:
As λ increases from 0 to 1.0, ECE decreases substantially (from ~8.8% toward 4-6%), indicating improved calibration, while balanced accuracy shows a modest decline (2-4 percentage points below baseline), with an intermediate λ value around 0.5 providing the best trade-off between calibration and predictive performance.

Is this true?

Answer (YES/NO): NO